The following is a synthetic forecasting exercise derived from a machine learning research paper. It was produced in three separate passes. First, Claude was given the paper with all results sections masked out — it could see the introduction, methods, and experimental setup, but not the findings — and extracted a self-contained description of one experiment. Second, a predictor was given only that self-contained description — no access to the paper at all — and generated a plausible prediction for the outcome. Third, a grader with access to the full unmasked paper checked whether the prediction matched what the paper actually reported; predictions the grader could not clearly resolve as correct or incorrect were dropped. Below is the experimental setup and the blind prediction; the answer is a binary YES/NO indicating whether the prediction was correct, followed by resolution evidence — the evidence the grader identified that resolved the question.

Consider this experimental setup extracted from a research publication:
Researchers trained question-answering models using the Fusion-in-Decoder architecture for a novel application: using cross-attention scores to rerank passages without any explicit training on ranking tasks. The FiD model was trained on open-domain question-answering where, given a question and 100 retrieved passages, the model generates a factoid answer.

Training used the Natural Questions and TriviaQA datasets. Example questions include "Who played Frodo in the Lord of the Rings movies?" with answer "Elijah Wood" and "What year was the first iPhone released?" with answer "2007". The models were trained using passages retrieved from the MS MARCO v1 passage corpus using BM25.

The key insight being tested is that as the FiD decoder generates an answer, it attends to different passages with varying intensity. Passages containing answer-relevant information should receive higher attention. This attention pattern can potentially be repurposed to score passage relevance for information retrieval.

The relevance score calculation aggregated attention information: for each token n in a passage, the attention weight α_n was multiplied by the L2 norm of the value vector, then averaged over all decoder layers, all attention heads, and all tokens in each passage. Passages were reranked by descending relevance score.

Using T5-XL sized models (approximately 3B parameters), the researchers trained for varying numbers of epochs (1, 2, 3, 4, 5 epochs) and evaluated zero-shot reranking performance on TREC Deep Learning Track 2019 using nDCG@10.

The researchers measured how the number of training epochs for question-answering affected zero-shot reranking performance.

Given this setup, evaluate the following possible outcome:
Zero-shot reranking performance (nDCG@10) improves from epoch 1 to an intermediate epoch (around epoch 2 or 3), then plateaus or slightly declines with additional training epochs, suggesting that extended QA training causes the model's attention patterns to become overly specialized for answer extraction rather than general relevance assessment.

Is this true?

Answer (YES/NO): NO